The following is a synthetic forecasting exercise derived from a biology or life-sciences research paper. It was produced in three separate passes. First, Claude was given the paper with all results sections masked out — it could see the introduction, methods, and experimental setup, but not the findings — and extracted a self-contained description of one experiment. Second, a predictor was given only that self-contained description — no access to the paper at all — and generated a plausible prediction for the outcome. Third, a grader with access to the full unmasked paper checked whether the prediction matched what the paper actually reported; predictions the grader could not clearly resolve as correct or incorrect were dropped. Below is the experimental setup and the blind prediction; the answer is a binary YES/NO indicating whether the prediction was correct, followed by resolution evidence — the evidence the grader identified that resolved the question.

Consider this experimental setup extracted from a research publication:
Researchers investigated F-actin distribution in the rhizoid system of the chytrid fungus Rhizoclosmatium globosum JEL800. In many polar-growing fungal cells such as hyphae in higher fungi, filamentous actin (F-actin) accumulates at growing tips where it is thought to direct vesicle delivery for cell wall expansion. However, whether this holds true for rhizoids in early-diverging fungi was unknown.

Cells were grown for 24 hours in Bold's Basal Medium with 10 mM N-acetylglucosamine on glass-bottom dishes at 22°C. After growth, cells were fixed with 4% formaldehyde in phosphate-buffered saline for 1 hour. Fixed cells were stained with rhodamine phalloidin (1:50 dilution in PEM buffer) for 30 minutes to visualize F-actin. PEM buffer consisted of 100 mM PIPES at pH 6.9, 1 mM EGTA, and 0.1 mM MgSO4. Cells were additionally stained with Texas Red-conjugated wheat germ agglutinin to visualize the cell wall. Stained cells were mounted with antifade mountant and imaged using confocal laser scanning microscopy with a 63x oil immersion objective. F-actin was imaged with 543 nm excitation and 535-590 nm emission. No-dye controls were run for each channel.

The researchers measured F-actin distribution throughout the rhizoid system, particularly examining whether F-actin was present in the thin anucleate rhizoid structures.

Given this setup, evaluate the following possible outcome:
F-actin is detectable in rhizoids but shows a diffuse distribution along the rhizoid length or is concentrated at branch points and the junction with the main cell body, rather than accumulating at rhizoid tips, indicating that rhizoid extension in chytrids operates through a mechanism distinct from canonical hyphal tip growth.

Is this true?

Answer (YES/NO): NO